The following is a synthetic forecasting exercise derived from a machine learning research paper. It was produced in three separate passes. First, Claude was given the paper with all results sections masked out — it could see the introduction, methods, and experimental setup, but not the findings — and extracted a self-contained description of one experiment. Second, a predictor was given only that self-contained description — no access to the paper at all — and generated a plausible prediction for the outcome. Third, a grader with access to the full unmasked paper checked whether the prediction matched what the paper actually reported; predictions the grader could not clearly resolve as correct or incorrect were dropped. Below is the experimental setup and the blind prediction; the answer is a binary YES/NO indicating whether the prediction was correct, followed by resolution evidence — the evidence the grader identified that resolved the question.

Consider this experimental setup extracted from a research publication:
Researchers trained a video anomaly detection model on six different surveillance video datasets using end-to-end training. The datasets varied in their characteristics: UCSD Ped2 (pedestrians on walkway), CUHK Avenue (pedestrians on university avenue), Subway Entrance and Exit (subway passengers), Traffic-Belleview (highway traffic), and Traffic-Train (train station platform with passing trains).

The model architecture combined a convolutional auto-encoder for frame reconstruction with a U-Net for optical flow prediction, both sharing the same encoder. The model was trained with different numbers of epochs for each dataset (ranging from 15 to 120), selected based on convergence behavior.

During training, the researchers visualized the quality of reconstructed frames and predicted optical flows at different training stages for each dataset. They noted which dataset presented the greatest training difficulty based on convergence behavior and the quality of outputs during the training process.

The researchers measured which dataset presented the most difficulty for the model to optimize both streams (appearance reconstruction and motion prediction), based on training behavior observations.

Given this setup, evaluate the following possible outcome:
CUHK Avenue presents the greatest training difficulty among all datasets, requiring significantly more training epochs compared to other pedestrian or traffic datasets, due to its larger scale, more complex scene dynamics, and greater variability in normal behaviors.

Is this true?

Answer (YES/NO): NO